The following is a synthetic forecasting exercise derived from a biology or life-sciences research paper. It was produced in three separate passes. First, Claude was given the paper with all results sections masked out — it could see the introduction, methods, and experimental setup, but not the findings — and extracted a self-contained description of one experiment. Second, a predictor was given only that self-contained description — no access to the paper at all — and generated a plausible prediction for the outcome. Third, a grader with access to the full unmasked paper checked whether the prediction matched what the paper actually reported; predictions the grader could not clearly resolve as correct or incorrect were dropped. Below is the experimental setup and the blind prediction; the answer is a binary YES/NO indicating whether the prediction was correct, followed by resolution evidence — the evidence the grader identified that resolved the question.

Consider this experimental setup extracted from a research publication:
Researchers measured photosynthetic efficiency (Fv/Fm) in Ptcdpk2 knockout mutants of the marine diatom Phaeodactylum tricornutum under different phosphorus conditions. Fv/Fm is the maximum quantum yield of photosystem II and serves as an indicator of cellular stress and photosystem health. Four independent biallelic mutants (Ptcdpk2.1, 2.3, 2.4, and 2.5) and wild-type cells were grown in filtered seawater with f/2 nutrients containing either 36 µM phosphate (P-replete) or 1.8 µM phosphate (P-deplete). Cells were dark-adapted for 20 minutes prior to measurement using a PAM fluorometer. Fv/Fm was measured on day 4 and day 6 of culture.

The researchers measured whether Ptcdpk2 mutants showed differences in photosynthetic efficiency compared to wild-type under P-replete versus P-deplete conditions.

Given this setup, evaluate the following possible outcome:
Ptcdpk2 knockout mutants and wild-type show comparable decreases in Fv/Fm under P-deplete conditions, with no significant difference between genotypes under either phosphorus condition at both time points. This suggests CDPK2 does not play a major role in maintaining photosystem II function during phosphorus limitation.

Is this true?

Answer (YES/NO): NO